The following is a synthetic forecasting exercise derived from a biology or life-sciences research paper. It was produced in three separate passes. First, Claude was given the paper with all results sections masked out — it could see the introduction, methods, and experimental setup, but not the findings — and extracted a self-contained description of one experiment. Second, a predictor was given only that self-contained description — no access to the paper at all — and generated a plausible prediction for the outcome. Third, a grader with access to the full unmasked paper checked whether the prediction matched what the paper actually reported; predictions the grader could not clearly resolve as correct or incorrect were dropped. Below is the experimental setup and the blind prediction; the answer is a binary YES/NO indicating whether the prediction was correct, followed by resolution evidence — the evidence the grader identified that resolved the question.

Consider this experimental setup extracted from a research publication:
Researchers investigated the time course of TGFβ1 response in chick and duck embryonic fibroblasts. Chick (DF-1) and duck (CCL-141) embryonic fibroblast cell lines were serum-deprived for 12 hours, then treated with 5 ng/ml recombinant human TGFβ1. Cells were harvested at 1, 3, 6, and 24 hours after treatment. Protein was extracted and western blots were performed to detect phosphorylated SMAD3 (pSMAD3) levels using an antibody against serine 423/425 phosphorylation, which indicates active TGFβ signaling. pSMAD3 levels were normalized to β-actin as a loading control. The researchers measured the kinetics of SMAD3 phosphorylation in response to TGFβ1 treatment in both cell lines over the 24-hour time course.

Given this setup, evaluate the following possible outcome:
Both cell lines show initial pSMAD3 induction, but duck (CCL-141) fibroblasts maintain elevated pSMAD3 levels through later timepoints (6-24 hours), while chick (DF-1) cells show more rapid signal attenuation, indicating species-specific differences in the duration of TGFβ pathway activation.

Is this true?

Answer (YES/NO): NO